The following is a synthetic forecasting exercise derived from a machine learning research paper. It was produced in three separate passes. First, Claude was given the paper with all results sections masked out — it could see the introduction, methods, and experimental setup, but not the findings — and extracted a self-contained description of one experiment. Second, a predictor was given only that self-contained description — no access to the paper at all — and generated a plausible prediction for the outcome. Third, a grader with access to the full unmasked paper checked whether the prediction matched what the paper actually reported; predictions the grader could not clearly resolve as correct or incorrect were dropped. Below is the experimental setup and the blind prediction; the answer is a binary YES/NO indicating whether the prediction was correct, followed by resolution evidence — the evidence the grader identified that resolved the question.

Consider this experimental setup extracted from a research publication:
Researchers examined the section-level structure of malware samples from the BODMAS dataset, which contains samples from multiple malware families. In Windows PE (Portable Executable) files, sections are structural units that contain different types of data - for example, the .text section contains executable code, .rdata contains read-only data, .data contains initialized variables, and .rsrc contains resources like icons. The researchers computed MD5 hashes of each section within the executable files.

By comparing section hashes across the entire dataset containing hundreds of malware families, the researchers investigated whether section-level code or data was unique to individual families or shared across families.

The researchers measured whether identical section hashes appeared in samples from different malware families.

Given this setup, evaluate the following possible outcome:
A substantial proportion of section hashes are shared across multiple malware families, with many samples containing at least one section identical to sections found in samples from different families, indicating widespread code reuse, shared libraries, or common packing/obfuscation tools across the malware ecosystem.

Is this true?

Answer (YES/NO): NO